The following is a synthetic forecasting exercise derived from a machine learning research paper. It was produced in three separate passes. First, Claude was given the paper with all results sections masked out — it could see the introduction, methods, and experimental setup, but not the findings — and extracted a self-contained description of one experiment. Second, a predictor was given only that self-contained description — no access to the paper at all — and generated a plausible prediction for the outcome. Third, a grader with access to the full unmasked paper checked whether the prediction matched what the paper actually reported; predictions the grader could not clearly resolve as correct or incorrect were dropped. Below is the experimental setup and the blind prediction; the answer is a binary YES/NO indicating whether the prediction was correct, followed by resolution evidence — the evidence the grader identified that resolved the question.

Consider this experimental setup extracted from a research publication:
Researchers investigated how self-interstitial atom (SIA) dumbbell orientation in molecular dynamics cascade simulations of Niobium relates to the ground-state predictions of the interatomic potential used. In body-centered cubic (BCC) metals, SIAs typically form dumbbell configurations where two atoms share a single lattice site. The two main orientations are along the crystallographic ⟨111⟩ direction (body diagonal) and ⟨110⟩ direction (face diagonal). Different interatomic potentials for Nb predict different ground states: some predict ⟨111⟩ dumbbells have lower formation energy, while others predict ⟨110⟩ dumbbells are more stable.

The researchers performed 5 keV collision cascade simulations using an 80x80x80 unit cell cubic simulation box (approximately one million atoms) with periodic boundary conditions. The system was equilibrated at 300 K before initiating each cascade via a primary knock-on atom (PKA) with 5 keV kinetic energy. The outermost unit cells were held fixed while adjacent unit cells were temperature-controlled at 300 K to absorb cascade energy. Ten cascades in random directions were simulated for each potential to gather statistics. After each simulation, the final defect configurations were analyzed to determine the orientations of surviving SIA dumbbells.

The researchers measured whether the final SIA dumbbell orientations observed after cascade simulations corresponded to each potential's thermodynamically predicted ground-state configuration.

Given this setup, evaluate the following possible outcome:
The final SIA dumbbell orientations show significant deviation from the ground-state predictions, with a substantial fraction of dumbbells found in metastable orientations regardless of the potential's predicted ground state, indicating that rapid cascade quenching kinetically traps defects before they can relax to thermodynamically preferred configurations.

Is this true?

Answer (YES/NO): NO